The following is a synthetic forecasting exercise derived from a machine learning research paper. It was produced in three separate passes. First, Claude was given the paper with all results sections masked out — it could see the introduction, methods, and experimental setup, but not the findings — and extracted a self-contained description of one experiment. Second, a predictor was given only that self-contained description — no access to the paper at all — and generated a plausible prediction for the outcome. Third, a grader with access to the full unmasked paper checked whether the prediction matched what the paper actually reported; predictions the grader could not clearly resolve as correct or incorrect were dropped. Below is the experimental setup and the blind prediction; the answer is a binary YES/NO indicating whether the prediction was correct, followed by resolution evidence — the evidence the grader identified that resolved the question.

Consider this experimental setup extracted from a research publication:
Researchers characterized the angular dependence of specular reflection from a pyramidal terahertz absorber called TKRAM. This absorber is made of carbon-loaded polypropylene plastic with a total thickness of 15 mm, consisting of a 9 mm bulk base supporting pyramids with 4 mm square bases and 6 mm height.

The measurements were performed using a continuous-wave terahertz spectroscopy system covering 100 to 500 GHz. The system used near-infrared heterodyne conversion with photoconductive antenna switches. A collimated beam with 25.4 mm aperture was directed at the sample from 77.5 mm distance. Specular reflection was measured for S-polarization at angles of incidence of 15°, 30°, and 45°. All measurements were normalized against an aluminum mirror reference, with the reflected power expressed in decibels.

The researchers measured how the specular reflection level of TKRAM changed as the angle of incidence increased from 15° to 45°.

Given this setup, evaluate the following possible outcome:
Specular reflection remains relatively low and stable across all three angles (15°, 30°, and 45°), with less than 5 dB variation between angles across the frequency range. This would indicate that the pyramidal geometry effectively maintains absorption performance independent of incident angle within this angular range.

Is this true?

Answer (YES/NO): NO